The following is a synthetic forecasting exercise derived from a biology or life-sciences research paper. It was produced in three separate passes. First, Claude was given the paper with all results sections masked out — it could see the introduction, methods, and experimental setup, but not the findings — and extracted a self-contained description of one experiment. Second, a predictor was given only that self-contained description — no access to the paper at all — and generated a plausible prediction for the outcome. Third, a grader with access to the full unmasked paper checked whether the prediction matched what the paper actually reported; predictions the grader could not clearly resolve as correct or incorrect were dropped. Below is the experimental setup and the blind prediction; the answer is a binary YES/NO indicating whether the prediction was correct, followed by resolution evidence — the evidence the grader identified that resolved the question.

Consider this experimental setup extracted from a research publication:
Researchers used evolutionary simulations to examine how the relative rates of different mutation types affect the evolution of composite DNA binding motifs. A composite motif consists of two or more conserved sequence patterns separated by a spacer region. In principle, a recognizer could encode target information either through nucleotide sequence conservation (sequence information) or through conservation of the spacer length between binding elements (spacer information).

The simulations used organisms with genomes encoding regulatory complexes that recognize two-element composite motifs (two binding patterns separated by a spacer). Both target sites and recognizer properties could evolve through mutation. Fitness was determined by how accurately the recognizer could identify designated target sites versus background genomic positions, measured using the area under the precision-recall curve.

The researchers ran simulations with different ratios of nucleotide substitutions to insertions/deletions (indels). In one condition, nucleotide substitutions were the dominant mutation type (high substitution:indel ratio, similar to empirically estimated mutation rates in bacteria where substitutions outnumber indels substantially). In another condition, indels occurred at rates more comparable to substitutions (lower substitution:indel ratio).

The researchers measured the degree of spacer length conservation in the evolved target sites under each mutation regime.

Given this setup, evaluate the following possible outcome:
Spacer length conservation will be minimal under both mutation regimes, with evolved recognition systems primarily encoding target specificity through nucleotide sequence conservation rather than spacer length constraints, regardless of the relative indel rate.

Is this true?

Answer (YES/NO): NO